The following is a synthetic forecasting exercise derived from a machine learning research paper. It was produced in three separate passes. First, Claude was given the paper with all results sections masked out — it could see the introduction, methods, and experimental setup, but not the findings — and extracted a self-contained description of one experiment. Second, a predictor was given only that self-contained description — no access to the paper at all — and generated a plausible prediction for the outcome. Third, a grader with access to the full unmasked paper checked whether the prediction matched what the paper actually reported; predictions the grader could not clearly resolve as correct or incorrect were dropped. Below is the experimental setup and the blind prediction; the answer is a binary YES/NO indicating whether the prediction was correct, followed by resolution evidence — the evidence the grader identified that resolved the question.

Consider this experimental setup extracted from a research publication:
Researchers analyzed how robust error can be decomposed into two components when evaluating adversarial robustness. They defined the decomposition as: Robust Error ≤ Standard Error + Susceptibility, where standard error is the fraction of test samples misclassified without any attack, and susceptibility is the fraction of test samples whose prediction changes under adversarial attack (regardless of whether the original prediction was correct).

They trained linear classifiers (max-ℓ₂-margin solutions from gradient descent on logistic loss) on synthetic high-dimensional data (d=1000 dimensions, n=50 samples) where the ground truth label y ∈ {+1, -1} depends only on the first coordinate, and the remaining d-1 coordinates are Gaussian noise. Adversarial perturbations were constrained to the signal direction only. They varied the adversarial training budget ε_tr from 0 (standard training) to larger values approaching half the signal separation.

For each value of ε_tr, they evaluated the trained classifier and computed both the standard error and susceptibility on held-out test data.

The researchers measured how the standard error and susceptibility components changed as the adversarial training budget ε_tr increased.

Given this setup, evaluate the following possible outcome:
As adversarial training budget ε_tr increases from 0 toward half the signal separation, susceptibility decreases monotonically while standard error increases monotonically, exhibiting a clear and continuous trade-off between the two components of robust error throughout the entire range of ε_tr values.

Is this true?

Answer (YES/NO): NO